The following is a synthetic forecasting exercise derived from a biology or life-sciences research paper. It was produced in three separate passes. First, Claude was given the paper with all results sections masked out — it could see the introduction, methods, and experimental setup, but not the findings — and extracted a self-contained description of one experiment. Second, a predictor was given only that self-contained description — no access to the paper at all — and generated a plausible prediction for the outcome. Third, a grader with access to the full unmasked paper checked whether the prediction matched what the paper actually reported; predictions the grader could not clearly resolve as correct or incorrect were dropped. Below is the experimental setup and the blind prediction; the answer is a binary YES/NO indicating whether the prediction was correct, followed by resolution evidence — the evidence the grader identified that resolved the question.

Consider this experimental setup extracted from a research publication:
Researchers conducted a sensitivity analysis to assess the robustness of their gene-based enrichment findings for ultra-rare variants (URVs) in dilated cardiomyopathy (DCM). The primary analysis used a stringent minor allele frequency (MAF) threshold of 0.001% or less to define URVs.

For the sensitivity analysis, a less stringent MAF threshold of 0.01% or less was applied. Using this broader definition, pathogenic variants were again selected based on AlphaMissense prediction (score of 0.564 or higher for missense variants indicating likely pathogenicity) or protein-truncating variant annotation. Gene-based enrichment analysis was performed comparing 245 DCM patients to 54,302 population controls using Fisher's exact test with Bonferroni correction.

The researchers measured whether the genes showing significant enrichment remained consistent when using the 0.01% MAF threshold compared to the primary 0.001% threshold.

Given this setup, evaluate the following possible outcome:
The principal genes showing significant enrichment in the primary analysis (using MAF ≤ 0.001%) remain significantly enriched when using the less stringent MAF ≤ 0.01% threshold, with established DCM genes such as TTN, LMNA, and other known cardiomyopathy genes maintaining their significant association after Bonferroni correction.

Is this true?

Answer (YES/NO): NO